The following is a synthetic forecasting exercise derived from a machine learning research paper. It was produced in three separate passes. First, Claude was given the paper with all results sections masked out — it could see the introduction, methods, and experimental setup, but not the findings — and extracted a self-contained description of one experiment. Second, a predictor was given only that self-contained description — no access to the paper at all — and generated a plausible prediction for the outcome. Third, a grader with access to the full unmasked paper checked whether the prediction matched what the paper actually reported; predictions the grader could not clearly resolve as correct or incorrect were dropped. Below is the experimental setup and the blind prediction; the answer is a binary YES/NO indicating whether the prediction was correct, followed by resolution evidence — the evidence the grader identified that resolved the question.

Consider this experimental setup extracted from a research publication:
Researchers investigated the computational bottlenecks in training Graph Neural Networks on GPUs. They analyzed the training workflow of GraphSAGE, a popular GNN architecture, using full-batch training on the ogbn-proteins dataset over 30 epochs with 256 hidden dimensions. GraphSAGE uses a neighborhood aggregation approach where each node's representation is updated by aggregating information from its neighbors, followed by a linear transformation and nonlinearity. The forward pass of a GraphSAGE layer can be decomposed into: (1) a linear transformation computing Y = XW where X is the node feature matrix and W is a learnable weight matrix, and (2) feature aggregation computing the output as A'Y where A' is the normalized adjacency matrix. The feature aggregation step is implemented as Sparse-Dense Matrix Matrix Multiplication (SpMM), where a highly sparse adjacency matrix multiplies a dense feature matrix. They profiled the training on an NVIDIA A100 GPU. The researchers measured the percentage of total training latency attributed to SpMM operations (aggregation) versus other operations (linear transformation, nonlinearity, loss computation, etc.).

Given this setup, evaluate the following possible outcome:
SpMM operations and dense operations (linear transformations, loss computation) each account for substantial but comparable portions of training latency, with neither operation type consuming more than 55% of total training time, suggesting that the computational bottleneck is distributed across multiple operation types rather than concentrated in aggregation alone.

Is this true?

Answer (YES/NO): NO